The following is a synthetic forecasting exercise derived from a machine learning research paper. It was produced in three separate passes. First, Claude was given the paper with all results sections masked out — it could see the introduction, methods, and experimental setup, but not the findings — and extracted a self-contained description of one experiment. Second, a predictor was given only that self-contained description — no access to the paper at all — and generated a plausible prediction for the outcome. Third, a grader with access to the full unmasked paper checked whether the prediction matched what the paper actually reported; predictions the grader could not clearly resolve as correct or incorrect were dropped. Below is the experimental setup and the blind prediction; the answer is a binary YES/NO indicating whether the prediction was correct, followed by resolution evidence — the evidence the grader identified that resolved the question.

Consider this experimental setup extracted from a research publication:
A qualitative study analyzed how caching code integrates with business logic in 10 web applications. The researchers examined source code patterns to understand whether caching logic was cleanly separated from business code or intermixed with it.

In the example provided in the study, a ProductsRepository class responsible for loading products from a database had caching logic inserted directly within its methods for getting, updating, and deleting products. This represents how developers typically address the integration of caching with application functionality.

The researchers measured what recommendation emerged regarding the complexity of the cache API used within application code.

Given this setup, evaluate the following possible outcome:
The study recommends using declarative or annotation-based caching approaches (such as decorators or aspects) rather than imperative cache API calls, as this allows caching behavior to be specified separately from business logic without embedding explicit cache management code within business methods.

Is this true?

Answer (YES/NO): NO